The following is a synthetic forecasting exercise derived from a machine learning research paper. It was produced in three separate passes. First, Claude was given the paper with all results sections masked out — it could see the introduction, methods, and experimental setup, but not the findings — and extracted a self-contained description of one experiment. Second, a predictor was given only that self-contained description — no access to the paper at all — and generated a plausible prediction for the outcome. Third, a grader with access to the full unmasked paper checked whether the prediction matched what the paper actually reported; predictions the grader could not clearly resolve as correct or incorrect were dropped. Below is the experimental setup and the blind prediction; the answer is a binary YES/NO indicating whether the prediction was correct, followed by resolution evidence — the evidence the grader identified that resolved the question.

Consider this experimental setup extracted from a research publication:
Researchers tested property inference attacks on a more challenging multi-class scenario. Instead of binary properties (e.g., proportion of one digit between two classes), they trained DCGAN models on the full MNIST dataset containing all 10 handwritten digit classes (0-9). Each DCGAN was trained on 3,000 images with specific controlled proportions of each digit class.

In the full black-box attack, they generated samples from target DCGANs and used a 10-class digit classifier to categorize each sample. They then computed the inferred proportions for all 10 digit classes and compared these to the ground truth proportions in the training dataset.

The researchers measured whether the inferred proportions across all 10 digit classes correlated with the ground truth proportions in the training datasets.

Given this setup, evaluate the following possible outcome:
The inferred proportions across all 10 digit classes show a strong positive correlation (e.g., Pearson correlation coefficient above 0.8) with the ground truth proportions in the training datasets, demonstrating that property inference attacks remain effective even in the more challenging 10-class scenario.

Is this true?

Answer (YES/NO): YES